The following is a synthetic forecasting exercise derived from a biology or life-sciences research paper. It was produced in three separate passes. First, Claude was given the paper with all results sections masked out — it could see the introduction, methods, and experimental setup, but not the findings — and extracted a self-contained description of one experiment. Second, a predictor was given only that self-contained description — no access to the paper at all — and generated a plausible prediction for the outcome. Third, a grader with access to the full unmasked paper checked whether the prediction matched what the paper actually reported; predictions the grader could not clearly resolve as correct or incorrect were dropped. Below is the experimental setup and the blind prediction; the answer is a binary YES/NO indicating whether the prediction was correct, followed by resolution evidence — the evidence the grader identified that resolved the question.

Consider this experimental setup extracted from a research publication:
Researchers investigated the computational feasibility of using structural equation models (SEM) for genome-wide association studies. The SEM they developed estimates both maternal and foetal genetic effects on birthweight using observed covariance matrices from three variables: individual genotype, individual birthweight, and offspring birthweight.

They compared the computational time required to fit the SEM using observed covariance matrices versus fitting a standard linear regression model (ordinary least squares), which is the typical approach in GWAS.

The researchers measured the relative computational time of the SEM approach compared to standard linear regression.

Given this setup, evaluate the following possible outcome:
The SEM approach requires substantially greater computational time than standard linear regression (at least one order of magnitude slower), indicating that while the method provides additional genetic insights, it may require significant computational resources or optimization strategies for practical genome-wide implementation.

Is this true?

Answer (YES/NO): NO